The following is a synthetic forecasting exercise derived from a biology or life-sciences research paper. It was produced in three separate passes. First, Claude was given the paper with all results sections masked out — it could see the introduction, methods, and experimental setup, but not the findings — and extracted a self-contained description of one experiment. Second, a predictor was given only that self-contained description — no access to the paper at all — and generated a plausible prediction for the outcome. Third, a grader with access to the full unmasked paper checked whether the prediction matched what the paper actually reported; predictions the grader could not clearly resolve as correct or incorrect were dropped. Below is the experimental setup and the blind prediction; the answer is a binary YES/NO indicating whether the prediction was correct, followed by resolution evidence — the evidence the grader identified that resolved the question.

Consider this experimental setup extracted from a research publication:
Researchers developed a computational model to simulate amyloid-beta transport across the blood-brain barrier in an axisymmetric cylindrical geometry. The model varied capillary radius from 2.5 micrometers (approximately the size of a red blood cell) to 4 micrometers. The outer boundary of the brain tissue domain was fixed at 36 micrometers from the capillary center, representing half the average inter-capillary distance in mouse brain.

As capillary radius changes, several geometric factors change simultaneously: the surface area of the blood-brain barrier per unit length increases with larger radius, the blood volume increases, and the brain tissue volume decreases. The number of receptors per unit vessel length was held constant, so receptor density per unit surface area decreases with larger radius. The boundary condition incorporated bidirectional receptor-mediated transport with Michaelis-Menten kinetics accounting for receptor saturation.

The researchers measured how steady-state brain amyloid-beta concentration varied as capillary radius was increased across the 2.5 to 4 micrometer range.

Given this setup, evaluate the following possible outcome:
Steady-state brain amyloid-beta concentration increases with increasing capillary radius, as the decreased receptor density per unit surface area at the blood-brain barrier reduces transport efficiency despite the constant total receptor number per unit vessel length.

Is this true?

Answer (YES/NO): NO